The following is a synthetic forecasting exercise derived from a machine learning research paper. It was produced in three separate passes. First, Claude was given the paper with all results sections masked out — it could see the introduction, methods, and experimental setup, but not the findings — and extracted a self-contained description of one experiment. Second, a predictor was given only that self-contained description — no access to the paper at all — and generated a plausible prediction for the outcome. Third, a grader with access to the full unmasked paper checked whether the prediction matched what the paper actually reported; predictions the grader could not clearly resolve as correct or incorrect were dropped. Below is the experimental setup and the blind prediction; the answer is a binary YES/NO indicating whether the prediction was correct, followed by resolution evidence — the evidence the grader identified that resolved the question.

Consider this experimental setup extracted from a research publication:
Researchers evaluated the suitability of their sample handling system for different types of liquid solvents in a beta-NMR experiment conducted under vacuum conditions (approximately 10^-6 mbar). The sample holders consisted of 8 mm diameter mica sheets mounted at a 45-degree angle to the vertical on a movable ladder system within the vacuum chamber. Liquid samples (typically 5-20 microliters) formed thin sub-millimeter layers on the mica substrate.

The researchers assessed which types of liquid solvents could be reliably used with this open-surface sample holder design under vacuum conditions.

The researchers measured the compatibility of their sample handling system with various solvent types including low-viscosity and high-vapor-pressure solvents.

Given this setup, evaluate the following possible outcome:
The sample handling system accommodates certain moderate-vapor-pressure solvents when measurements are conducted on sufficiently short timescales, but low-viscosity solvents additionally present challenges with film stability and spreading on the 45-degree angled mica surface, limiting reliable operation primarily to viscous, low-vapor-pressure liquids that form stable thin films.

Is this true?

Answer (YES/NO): NO